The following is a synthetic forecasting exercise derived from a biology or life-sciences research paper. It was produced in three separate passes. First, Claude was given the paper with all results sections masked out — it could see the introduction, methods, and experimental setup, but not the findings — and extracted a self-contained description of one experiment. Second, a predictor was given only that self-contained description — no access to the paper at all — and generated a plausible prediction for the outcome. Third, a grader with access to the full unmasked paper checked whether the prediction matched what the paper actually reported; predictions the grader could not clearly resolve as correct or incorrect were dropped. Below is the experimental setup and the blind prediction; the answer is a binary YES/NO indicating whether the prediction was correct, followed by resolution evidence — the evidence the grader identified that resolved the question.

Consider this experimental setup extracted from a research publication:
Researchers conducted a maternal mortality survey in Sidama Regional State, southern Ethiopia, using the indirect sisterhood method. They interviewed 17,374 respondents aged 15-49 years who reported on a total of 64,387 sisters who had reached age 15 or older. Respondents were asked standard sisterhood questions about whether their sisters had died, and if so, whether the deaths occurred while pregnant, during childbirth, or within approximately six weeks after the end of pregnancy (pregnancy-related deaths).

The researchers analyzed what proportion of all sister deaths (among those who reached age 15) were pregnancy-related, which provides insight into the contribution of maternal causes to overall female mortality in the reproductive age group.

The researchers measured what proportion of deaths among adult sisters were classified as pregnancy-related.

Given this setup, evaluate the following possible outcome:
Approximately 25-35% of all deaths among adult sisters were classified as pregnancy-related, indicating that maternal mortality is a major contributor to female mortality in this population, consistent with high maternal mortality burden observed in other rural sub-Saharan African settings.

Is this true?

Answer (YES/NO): YES